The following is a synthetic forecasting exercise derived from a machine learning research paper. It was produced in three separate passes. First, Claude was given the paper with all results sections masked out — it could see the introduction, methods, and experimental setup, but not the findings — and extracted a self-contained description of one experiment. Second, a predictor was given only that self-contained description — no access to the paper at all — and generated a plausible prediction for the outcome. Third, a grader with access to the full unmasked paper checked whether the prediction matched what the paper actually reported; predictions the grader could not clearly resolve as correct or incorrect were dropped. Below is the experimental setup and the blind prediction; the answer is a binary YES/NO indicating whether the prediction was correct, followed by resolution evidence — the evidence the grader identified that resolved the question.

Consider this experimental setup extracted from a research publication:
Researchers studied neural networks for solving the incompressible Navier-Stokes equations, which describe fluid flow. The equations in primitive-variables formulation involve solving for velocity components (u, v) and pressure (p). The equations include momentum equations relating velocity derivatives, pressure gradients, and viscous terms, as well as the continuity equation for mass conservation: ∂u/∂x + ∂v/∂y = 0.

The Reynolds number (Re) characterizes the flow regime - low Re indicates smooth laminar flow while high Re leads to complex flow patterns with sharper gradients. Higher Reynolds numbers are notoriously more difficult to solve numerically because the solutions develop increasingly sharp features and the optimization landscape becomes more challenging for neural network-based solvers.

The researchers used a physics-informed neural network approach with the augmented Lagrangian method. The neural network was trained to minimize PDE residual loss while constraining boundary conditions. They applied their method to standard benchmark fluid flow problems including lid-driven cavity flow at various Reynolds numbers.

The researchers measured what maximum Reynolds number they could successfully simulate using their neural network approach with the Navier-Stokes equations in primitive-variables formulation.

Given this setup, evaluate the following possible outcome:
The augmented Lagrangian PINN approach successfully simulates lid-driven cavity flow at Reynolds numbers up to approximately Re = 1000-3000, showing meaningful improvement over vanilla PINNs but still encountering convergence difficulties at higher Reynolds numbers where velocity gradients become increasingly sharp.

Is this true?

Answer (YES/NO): NO